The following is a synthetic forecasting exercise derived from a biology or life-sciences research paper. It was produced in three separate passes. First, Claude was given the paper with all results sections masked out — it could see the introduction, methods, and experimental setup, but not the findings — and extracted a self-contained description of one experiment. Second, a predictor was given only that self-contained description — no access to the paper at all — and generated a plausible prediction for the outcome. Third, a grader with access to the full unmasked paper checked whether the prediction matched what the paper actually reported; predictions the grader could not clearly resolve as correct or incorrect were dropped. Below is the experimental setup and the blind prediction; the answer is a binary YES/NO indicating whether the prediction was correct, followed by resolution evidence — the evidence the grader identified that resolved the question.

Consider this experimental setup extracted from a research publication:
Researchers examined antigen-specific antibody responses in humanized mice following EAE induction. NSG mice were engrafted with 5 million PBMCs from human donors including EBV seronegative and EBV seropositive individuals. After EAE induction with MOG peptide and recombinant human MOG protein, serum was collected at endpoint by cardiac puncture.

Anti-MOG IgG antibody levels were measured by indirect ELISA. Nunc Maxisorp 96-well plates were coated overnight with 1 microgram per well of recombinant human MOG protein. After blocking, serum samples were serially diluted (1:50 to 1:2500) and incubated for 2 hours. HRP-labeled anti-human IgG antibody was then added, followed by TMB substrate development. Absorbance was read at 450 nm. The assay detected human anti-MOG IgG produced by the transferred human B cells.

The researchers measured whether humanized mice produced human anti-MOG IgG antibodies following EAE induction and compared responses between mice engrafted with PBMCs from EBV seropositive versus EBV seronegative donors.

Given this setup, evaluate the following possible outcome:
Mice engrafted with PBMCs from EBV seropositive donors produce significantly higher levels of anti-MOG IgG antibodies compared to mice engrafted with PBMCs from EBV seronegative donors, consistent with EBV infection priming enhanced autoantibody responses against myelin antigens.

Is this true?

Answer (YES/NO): NO